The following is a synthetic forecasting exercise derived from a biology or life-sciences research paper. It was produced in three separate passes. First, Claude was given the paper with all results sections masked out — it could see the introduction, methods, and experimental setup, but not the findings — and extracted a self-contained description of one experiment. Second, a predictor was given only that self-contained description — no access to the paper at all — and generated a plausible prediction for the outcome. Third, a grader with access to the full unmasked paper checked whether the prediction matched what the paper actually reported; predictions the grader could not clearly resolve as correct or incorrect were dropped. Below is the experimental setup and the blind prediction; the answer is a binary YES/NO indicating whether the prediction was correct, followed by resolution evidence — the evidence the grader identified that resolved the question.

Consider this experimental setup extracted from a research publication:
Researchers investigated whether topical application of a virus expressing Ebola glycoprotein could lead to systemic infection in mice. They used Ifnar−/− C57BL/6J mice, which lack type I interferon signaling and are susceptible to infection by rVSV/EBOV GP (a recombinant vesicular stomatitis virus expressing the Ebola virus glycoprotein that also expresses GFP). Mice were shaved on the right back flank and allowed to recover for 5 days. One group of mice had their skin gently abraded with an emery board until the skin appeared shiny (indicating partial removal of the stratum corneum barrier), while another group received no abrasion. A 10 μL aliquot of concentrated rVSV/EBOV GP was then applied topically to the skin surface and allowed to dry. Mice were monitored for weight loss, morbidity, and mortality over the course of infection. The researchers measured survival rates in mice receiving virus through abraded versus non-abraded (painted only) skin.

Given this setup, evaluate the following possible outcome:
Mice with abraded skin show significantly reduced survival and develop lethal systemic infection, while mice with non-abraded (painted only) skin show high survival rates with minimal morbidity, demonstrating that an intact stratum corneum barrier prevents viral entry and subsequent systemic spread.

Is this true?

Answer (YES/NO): NO